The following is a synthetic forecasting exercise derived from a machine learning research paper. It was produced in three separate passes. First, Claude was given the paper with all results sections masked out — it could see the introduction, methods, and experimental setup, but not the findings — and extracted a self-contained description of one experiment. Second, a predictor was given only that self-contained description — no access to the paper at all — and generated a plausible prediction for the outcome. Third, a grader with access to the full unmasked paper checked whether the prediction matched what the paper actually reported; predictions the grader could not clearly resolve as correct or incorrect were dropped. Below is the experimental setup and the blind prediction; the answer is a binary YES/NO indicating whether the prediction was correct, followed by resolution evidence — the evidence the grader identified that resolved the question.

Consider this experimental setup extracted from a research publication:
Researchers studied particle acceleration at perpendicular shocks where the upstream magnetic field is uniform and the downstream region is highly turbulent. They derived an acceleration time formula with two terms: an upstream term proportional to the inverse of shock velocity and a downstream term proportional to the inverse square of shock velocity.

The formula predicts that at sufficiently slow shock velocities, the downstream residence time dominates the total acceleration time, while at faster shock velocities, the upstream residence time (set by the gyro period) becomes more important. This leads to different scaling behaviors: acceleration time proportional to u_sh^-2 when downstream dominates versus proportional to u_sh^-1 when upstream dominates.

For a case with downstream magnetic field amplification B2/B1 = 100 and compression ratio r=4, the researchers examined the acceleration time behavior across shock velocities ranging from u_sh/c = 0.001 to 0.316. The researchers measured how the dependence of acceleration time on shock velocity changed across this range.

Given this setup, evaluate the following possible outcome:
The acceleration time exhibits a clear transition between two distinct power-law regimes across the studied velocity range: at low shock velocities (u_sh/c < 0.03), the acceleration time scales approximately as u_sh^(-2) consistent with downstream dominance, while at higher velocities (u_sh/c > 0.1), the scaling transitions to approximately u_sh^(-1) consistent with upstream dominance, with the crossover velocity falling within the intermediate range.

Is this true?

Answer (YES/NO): NO